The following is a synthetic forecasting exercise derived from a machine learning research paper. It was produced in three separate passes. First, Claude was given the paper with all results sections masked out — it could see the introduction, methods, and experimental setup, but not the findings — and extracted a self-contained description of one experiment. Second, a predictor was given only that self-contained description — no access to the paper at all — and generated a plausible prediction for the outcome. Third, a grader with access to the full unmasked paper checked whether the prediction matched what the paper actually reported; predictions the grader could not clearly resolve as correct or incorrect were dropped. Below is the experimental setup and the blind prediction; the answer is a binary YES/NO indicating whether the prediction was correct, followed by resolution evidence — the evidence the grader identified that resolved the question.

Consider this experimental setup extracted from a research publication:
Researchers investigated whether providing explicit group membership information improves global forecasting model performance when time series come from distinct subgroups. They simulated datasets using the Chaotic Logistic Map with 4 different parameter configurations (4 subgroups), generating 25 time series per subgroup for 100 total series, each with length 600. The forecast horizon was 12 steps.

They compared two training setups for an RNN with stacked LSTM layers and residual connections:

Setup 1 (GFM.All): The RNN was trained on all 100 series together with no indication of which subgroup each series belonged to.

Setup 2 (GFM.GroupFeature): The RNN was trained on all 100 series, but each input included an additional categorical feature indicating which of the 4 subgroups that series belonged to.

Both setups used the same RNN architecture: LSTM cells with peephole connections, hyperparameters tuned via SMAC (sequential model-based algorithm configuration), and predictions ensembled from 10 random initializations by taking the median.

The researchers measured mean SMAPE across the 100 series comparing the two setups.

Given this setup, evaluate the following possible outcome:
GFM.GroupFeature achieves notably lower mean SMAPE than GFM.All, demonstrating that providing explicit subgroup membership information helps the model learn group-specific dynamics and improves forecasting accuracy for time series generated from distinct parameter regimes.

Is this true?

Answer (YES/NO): YES